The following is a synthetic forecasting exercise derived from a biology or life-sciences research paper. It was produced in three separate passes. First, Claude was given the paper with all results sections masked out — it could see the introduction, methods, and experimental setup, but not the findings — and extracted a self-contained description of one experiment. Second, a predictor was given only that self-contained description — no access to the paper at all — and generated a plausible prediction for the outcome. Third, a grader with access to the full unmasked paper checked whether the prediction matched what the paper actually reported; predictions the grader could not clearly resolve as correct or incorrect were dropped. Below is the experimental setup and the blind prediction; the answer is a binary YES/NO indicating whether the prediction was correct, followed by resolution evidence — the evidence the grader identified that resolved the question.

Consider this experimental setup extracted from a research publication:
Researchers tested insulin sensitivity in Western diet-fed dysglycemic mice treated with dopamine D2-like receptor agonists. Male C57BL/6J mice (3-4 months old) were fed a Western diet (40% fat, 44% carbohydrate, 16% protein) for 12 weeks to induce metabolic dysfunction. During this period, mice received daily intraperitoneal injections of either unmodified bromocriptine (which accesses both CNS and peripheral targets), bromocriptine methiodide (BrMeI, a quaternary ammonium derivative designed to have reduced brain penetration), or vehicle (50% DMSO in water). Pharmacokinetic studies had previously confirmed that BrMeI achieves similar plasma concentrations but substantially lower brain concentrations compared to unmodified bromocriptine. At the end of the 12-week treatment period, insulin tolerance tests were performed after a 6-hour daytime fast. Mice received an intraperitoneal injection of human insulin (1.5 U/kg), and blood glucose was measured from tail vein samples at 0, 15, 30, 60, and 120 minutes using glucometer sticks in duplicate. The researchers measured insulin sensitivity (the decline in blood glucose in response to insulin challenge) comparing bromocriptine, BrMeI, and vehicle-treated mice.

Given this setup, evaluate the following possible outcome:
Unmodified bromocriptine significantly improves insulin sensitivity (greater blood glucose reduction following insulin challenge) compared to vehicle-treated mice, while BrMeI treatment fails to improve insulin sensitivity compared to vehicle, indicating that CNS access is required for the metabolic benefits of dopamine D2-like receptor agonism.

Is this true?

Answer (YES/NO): NO